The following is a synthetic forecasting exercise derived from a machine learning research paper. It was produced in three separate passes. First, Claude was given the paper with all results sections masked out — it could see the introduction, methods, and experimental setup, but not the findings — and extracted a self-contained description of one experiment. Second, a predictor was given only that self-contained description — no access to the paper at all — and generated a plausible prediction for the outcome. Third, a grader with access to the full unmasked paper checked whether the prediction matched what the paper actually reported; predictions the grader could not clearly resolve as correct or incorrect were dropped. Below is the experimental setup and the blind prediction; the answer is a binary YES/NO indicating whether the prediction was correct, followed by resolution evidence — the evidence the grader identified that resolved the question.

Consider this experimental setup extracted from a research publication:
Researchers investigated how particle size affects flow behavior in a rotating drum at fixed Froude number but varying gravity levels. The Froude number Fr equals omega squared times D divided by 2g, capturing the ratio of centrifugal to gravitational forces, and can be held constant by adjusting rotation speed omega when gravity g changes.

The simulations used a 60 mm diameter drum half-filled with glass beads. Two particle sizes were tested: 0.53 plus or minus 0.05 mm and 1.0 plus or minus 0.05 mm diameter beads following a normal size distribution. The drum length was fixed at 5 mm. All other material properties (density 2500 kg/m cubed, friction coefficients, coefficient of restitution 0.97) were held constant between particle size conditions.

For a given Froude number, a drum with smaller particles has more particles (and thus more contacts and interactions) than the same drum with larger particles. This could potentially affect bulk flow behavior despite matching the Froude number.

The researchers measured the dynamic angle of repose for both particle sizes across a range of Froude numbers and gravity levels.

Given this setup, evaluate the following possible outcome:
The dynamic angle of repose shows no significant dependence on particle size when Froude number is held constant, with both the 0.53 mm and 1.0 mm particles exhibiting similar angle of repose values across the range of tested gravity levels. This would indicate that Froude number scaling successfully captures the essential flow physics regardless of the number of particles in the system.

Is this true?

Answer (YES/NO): NO